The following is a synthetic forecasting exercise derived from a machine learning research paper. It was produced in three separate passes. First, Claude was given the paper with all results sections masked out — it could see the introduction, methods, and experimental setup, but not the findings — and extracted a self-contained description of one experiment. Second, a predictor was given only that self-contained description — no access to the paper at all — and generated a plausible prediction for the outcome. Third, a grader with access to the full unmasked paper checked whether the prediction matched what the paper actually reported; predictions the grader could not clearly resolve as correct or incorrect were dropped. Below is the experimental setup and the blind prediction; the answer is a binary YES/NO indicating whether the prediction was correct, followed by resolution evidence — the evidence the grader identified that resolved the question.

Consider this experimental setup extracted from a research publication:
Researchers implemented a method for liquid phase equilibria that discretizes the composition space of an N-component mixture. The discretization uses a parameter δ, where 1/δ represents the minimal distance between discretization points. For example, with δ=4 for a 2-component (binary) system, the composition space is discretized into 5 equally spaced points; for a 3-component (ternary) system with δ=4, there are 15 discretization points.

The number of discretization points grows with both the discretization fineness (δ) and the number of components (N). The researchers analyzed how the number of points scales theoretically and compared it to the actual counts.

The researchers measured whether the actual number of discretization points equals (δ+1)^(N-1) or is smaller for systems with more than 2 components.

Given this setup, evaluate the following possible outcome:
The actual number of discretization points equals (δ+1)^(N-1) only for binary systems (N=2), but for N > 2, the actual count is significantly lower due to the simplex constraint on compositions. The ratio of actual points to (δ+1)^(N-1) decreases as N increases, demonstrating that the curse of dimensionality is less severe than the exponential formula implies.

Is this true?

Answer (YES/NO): NO